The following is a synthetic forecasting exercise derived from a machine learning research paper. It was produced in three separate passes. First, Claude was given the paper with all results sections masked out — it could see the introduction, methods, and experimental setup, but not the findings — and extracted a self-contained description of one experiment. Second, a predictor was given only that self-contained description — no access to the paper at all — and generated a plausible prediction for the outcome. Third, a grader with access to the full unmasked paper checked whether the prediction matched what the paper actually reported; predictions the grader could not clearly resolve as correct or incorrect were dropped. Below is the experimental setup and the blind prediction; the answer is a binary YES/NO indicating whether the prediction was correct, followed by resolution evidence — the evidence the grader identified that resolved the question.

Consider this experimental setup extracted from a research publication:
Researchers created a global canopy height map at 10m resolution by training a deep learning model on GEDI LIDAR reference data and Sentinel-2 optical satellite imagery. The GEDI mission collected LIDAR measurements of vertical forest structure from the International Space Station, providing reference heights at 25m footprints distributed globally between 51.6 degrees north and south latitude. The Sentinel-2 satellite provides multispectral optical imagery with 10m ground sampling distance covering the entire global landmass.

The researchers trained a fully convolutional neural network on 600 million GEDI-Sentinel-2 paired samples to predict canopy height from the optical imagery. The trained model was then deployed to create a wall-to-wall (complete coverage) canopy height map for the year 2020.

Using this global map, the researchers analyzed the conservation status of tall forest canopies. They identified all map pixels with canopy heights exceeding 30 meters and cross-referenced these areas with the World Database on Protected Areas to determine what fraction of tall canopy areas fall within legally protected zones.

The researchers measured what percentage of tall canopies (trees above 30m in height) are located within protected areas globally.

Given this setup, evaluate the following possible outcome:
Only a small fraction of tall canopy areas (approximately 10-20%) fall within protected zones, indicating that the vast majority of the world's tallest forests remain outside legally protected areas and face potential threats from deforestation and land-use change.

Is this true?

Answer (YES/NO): NO